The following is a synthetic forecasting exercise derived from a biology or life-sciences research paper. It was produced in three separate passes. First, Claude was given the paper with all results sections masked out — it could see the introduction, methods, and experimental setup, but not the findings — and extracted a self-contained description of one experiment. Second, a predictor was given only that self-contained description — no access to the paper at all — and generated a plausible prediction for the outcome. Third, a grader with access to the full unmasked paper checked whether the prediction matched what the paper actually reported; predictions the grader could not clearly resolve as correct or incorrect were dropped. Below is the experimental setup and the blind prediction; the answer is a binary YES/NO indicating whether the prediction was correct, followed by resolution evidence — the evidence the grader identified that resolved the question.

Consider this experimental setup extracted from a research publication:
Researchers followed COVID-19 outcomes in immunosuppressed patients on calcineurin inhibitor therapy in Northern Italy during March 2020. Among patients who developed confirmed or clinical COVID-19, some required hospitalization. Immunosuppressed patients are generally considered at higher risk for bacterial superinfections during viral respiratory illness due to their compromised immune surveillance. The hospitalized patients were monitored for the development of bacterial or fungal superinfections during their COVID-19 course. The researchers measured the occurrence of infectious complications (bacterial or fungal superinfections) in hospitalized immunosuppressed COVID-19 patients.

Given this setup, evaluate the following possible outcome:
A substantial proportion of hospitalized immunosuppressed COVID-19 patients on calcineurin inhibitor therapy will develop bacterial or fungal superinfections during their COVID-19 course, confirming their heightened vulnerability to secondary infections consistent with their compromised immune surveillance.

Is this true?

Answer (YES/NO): NO